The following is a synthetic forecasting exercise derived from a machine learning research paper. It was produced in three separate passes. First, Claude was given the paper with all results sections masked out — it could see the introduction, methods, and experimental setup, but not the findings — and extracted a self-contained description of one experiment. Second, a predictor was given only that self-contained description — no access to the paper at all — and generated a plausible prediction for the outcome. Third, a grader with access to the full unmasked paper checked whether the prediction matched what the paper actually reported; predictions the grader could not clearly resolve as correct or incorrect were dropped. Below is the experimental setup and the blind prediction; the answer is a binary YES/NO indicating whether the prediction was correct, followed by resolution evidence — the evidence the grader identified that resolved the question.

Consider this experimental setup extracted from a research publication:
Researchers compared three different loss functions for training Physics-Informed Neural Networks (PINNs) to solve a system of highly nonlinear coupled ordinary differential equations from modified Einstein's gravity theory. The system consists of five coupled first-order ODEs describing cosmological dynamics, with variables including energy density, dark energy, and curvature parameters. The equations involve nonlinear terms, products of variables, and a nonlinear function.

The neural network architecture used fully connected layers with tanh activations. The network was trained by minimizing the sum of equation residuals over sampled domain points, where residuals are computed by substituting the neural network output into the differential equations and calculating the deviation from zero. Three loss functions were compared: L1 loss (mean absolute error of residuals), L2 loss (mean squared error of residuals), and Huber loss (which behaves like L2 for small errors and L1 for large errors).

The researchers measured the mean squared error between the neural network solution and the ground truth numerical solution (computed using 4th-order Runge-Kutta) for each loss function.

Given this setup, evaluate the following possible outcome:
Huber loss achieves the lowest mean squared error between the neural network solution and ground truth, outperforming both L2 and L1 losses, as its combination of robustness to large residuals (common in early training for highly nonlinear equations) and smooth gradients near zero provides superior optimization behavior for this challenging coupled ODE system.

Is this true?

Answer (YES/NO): YES